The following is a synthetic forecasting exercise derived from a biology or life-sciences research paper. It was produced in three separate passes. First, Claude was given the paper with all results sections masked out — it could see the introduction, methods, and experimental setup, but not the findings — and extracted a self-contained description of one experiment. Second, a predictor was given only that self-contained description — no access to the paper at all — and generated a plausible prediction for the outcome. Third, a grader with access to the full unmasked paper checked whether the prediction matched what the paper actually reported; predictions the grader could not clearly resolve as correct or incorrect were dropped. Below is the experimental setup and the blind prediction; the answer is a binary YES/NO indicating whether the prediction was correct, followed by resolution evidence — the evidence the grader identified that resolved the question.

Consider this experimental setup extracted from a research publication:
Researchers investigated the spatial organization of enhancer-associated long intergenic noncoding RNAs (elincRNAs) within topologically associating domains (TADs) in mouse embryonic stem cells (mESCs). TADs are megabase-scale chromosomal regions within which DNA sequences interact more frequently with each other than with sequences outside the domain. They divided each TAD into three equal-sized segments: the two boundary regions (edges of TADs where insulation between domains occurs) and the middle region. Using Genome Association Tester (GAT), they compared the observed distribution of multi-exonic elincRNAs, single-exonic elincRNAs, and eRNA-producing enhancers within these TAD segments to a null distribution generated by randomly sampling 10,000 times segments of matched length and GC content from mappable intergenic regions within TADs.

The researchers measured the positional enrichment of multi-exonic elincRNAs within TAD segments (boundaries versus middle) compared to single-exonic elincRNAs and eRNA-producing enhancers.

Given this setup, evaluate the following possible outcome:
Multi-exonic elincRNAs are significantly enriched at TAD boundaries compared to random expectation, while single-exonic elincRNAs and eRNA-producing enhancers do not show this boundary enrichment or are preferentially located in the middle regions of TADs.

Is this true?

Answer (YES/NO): YES